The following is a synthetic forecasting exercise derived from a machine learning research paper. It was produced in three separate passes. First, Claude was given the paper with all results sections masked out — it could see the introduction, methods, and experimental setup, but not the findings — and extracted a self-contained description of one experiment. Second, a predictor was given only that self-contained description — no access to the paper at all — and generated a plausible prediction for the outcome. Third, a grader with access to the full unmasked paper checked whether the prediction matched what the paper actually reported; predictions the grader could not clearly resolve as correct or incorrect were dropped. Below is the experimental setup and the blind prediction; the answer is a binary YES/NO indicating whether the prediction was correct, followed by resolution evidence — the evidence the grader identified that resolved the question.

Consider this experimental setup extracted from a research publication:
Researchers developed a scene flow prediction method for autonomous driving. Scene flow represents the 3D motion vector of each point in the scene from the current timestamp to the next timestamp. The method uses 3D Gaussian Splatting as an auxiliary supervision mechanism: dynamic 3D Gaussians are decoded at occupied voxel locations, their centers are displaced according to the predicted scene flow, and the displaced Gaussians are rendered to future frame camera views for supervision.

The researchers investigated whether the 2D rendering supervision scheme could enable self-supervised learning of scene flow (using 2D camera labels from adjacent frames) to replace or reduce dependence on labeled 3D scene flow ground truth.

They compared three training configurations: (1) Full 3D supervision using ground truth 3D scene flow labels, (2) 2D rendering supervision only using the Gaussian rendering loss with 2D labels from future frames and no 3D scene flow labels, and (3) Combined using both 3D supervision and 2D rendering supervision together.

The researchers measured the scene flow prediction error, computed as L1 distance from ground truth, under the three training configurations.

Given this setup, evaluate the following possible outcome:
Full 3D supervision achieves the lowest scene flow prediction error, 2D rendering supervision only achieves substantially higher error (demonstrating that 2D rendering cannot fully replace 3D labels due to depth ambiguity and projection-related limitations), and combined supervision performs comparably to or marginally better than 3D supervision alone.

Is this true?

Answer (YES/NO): NO